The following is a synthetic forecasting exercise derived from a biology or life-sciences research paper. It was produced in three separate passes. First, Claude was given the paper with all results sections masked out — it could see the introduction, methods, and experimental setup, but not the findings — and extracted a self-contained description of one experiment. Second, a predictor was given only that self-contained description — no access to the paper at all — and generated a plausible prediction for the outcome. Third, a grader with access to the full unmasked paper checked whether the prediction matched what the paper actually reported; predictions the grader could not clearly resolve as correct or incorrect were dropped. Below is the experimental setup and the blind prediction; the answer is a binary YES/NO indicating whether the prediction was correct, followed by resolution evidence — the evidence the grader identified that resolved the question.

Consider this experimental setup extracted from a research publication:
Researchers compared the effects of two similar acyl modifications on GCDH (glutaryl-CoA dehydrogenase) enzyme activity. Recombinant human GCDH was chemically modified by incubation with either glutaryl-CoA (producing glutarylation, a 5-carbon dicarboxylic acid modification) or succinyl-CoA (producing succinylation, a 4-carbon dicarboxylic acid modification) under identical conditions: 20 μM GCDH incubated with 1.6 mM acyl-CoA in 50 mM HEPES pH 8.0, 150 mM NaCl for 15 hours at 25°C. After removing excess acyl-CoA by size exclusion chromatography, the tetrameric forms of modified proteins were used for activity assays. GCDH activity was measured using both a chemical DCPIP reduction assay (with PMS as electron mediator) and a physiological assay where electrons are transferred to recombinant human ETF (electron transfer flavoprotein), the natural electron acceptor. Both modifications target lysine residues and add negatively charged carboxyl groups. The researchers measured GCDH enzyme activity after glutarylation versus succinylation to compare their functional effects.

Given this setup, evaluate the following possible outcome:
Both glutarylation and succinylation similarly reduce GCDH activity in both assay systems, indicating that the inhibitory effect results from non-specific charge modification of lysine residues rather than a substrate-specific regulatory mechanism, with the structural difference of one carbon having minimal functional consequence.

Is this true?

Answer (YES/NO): NO